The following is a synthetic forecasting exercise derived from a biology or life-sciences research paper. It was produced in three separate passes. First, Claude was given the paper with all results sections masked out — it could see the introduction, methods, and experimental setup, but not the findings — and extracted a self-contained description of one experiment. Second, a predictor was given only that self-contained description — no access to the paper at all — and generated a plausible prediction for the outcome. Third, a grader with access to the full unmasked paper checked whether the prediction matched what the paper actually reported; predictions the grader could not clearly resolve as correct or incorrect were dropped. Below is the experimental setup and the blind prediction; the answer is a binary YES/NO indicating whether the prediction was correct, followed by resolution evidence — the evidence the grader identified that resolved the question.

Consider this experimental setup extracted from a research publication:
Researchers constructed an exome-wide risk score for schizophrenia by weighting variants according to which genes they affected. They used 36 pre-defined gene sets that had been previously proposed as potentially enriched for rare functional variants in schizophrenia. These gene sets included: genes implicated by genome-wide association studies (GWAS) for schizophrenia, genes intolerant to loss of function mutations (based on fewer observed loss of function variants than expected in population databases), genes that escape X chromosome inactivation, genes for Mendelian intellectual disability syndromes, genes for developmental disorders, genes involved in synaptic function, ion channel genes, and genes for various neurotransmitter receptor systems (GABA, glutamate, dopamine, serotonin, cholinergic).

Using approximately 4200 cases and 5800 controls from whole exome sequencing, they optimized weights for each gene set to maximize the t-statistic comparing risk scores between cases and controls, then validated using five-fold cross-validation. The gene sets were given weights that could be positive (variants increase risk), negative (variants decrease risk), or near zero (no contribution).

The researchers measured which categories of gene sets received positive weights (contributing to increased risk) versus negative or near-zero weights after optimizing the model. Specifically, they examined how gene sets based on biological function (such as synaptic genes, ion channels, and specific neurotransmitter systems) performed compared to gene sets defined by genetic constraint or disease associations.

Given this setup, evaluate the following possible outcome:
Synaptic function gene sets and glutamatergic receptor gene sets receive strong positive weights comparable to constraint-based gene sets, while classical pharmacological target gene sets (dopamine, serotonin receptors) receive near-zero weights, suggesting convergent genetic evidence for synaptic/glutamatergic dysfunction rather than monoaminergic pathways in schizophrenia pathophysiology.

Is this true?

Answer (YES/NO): NO